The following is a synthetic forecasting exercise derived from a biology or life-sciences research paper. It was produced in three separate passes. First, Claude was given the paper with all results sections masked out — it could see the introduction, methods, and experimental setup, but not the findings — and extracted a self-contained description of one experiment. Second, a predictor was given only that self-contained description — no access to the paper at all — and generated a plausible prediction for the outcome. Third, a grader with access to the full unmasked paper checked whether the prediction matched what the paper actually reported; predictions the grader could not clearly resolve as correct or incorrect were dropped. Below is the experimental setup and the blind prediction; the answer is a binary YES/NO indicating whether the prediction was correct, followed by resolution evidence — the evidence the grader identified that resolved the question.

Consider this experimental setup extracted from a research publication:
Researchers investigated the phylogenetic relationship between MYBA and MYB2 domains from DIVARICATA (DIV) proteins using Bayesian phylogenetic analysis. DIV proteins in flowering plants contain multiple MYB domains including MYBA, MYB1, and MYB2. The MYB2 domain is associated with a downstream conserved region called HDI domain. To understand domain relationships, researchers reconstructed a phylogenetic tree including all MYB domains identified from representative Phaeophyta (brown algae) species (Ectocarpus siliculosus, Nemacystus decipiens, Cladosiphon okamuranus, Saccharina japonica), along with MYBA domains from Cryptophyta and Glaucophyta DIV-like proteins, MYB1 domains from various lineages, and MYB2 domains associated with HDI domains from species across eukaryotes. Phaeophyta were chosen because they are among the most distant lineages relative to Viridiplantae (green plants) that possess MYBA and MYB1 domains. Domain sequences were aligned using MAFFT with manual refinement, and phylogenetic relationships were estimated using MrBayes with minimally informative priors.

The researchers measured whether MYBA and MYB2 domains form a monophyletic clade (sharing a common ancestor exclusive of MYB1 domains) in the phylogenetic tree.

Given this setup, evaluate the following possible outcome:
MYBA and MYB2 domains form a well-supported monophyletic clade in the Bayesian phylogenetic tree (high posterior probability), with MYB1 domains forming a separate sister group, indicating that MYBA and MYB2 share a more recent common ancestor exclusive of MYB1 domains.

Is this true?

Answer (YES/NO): NO